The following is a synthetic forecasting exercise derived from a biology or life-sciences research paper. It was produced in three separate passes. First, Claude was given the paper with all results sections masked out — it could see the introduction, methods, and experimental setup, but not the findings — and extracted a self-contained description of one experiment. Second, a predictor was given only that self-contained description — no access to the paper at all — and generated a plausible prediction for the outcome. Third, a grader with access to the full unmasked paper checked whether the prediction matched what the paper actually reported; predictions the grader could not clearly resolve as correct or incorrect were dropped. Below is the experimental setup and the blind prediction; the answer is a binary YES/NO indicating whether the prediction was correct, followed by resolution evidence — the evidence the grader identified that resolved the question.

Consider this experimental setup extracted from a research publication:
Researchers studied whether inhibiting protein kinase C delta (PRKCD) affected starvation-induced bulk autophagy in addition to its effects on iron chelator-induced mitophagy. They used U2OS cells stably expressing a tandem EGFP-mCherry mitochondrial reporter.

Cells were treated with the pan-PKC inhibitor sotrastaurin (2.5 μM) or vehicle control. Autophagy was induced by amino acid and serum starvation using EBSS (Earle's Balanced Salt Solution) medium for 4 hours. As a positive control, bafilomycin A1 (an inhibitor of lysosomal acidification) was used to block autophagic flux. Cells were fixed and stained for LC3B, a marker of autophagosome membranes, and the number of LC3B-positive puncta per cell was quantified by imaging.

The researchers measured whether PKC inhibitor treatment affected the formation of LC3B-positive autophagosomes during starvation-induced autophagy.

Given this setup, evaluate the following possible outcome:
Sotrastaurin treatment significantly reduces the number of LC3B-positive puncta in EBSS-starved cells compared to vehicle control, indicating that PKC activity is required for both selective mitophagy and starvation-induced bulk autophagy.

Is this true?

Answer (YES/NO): NO